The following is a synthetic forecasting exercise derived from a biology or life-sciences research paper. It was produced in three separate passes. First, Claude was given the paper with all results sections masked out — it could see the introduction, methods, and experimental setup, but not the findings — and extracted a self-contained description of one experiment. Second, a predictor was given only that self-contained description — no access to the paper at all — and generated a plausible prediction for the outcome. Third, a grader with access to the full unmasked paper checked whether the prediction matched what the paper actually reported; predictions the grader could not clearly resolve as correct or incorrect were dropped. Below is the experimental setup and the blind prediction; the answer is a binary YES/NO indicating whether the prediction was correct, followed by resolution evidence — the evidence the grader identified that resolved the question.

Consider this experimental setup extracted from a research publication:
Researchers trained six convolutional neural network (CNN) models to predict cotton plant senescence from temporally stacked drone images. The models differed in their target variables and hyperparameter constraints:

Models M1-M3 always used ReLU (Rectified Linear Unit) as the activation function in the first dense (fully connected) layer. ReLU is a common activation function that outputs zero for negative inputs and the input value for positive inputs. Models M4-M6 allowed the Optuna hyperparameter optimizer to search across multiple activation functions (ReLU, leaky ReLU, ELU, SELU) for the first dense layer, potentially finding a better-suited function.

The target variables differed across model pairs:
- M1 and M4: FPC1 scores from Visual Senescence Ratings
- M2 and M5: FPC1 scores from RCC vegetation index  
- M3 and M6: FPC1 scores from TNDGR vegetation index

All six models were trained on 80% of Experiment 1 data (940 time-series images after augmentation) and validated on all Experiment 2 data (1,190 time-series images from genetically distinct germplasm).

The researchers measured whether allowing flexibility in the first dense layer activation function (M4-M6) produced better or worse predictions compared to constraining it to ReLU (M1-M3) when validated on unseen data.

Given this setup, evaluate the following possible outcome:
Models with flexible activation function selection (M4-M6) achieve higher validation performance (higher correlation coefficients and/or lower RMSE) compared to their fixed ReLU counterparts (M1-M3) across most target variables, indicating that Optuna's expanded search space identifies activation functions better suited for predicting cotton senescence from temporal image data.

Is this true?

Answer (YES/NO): NO